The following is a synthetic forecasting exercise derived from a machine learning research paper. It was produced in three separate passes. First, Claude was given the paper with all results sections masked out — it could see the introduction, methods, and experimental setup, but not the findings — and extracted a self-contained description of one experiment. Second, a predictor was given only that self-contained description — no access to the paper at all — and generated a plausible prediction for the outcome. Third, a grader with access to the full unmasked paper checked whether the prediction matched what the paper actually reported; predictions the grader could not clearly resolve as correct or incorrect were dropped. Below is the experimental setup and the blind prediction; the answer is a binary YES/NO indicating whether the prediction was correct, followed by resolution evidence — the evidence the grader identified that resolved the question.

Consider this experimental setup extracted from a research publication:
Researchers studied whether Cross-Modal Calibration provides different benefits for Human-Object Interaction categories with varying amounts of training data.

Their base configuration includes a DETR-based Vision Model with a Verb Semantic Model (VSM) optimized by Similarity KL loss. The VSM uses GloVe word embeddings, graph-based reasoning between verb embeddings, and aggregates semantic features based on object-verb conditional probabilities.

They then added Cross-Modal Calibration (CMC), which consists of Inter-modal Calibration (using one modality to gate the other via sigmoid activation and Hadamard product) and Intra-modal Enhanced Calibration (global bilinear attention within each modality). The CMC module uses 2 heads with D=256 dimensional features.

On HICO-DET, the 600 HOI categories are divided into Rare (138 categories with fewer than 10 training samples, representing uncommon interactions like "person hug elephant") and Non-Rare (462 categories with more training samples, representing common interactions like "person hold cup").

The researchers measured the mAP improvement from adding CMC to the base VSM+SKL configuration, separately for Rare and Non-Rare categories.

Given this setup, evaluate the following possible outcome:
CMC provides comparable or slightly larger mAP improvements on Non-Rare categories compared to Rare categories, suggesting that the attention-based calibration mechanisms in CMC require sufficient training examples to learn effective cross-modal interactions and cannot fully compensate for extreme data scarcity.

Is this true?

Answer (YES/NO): NO